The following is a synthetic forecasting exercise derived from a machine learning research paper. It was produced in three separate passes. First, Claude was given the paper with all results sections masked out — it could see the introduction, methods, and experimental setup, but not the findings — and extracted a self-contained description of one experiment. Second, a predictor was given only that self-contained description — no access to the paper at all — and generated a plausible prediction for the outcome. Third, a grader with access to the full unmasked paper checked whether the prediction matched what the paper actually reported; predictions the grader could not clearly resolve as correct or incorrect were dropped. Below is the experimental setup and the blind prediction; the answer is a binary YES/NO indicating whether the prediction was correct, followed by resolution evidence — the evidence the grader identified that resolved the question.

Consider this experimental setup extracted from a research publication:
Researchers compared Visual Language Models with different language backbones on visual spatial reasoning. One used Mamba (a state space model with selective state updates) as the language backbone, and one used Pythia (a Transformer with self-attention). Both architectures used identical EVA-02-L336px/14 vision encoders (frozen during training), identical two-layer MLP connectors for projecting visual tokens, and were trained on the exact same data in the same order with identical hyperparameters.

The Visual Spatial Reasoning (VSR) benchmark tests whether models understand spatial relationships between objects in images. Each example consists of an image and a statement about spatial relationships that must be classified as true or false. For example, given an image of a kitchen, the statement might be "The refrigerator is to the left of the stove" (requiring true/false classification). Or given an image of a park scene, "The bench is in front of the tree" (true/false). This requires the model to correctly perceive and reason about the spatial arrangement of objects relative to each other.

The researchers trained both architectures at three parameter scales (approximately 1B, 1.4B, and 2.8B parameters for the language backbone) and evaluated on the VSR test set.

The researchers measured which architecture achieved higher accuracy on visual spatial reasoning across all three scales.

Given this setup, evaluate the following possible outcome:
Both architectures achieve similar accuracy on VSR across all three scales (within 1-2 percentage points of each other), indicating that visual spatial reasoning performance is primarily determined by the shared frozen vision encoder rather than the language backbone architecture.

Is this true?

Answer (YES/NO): NO